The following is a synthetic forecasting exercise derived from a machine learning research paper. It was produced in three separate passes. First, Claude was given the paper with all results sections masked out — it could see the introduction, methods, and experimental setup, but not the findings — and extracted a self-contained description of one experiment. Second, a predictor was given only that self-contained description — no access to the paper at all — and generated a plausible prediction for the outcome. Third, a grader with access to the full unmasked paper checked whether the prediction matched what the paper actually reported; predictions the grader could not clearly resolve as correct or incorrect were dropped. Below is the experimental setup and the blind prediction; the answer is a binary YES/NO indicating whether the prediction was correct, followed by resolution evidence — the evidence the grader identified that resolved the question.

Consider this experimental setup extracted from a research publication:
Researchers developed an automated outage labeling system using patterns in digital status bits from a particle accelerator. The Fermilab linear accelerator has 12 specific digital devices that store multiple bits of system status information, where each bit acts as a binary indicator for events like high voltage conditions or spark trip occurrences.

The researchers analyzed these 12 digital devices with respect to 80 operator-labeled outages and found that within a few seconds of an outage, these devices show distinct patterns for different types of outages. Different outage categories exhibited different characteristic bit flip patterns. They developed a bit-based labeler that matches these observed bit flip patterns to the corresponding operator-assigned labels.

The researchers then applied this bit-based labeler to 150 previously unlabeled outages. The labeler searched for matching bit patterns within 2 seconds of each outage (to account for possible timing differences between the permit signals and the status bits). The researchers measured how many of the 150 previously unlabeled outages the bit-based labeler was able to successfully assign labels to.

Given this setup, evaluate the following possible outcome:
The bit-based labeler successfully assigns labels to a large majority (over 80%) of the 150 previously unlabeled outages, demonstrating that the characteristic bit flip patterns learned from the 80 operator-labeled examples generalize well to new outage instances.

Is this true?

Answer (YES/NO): NO